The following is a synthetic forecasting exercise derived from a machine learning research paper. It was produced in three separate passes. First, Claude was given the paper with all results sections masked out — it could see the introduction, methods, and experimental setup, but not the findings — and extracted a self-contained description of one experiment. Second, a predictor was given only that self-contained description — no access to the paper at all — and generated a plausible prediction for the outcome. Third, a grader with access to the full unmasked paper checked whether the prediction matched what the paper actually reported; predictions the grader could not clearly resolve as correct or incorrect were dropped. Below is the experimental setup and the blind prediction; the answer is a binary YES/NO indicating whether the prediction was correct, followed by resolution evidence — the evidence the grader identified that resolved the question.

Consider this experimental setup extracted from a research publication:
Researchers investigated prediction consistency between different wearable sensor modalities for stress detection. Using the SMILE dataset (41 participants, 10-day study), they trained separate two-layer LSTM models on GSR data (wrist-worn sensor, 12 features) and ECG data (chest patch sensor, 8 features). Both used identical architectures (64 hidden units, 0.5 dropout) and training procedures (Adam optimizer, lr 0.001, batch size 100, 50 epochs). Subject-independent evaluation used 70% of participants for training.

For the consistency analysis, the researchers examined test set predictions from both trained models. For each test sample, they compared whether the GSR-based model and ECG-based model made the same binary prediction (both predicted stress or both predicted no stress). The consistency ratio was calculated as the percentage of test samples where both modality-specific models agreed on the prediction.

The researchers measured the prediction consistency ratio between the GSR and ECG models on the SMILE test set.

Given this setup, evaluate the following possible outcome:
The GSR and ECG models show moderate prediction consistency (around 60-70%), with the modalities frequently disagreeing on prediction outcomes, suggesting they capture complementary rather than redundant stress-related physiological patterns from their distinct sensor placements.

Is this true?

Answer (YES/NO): YES